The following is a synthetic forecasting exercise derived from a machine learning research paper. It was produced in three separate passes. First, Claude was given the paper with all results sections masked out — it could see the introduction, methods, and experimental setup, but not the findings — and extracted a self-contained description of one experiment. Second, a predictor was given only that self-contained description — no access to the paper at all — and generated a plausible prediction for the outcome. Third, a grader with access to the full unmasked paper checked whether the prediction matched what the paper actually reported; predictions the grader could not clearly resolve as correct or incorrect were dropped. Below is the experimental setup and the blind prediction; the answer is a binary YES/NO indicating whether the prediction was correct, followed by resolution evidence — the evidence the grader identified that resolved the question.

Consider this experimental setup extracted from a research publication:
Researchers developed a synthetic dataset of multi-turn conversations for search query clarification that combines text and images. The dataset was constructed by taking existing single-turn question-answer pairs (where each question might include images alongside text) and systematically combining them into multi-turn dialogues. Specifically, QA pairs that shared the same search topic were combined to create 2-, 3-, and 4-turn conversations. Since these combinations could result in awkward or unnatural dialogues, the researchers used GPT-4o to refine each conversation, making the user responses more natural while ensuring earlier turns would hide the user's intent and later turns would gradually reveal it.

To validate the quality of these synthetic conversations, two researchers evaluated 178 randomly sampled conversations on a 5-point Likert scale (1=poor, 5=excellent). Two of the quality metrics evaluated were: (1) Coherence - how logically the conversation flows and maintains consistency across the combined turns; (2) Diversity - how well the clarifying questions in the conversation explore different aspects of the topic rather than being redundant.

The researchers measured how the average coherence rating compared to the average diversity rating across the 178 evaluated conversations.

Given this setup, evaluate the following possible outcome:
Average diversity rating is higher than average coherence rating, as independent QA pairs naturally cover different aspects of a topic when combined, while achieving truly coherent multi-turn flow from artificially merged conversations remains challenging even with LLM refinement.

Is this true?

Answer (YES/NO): YES